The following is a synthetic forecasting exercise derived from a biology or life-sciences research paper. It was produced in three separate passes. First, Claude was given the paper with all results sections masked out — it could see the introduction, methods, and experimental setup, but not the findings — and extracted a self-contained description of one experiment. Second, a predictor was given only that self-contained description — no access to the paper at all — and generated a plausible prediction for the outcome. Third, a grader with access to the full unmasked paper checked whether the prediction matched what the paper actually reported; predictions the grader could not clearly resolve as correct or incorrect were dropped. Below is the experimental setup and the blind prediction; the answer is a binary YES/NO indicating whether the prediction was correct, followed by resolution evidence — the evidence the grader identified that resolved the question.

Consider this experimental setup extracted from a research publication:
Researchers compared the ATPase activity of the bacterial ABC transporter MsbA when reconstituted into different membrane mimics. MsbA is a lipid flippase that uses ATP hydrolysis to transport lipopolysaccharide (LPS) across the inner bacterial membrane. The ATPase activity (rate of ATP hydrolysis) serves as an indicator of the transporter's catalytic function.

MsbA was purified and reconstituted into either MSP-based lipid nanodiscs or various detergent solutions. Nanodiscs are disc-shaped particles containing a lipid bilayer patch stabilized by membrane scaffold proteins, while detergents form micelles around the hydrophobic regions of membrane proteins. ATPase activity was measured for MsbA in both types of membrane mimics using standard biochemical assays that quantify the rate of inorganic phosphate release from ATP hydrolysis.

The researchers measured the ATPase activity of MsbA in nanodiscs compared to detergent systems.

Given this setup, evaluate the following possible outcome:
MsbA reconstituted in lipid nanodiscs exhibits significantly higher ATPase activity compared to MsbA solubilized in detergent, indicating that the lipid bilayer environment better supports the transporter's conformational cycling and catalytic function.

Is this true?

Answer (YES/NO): YES